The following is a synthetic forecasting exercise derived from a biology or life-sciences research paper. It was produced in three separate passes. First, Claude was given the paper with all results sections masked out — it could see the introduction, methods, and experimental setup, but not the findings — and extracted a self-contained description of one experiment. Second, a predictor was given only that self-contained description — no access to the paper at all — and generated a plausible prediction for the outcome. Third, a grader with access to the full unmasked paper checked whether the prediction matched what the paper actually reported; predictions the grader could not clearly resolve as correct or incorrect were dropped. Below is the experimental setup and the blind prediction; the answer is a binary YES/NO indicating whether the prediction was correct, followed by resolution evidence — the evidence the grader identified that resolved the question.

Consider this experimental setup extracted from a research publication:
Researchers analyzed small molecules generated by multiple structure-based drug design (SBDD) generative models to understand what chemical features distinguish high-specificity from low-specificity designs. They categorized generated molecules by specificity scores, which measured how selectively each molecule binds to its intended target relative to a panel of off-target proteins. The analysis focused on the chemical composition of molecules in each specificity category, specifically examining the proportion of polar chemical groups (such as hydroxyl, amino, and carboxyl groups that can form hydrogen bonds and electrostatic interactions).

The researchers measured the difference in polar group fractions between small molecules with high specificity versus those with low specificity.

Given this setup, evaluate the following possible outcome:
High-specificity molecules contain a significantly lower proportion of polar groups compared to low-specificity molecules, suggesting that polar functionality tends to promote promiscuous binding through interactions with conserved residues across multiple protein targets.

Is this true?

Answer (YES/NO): YES